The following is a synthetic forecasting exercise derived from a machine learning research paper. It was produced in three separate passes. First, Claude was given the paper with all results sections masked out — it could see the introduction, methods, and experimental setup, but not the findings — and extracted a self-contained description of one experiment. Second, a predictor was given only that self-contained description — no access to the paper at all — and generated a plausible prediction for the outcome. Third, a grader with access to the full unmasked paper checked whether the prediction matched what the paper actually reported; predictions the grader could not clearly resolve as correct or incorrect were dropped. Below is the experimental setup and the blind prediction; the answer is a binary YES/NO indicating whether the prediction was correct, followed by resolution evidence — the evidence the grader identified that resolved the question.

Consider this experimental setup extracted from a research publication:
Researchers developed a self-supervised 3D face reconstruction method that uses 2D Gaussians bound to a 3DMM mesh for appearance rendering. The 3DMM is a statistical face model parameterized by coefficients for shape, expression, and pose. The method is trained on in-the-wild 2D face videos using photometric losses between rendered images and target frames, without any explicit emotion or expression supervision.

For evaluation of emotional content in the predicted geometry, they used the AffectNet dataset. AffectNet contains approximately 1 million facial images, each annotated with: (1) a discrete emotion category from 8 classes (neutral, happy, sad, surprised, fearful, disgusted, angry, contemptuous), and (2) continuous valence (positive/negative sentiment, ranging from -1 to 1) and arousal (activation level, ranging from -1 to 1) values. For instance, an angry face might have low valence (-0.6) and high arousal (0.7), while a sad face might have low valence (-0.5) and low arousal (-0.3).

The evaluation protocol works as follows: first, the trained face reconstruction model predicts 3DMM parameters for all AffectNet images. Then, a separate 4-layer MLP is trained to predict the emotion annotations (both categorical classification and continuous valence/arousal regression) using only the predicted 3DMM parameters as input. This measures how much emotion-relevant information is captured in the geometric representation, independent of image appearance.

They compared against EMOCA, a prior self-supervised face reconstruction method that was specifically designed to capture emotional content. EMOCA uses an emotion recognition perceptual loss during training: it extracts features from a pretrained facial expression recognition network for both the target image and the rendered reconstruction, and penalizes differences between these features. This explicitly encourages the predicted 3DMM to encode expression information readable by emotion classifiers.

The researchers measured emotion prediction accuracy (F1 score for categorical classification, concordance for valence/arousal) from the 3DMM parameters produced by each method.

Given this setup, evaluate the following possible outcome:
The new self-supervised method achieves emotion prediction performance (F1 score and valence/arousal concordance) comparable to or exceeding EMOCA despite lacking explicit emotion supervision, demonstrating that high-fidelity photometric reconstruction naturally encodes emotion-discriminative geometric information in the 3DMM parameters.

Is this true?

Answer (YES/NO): NO